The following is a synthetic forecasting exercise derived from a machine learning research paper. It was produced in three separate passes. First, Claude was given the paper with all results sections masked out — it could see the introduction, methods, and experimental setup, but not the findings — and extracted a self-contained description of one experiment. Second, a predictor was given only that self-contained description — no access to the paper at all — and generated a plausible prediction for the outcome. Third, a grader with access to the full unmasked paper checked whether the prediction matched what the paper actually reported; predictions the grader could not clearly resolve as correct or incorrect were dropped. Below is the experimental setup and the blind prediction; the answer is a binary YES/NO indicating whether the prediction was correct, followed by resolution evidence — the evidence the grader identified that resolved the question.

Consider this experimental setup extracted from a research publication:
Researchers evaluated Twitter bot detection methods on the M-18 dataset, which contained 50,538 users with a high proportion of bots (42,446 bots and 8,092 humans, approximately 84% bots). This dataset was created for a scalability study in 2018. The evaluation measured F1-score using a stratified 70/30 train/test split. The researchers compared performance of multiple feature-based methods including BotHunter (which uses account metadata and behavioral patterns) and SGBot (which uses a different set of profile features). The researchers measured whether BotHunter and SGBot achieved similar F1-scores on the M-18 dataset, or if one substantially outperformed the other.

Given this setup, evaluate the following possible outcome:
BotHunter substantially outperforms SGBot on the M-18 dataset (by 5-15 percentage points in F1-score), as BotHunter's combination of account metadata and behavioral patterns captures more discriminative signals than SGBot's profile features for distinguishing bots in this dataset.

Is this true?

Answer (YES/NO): NO